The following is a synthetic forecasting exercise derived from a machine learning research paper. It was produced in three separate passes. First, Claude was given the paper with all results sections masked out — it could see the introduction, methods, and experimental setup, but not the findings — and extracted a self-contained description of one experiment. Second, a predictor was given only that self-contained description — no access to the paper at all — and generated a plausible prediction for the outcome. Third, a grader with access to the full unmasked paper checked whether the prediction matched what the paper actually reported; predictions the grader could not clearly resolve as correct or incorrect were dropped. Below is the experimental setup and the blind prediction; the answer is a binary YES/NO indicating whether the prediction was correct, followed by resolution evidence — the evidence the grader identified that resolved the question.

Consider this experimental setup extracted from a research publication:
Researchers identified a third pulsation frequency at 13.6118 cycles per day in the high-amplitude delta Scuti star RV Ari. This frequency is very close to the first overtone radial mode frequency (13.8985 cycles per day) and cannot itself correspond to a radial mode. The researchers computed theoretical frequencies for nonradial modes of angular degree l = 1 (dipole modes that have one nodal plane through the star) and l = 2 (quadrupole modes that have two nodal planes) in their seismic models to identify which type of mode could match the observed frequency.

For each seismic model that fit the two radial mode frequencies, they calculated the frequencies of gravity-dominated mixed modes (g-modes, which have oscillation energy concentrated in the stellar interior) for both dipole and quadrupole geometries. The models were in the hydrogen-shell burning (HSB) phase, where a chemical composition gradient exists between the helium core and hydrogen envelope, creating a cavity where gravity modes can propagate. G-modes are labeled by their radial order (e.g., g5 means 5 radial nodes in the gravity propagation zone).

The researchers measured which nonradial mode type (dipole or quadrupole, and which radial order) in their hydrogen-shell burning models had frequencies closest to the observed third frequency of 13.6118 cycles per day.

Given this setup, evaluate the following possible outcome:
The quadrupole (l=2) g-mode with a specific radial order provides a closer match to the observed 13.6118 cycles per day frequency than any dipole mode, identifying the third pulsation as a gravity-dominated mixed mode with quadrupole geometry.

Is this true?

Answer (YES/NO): NO